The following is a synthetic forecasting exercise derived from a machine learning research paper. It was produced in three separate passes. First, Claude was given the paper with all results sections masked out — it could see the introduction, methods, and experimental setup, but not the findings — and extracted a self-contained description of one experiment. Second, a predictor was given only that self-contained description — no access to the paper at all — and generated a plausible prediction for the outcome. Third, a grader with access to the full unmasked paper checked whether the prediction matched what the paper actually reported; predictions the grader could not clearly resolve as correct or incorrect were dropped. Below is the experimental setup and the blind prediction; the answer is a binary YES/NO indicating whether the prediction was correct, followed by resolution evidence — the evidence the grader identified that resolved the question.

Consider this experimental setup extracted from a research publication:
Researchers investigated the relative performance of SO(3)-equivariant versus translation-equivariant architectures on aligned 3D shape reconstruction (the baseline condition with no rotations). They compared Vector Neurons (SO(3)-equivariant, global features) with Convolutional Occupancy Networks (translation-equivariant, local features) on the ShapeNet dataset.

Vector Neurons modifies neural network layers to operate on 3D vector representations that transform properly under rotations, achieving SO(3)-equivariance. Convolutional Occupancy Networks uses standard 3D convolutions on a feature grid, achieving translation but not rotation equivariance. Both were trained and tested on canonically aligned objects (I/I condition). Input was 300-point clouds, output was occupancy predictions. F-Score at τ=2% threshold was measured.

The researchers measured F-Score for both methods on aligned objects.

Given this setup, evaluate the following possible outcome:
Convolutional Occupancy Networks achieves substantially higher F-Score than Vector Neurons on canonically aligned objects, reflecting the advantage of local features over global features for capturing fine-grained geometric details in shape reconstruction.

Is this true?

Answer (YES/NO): YES